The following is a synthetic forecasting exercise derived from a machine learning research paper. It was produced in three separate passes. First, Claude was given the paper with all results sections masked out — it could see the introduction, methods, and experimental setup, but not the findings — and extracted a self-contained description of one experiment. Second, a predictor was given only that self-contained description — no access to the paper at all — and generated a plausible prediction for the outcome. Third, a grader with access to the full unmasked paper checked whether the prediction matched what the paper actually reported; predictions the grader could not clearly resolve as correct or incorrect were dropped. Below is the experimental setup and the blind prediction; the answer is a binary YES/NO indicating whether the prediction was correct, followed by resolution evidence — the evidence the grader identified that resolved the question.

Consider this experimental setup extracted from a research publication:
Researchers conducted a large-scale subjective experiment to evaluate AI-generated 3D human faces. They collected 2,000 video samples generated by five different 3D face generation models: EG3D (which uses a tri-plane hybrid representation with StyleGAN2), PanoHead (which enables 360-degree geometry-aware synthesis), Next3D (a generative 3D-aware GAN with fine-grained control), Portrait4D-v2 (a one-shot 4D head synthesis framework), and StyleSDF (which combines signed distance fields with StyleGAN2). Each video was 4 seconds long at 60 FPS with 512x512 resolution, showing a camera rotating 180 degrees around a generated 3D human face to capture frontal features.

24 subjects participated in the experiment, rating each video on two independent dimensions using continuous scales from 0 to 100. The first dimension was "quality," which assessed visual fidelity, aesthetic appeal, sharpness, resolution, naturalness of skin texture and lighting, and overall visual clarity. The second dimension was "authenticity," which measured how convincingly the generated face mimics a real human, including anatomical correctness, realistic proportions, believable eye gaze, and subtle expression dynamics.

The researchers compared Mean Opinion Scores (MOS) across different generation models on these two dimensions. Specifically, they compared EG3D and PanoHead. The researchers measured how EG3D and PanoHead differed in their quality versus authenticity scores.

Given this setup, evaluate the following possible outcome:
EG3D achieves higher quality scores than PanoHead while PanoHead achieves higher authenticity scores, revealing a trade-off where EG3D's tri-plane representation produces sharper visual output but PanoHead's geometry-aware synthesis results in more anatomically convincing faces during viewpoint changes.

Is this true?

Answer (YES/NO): YES